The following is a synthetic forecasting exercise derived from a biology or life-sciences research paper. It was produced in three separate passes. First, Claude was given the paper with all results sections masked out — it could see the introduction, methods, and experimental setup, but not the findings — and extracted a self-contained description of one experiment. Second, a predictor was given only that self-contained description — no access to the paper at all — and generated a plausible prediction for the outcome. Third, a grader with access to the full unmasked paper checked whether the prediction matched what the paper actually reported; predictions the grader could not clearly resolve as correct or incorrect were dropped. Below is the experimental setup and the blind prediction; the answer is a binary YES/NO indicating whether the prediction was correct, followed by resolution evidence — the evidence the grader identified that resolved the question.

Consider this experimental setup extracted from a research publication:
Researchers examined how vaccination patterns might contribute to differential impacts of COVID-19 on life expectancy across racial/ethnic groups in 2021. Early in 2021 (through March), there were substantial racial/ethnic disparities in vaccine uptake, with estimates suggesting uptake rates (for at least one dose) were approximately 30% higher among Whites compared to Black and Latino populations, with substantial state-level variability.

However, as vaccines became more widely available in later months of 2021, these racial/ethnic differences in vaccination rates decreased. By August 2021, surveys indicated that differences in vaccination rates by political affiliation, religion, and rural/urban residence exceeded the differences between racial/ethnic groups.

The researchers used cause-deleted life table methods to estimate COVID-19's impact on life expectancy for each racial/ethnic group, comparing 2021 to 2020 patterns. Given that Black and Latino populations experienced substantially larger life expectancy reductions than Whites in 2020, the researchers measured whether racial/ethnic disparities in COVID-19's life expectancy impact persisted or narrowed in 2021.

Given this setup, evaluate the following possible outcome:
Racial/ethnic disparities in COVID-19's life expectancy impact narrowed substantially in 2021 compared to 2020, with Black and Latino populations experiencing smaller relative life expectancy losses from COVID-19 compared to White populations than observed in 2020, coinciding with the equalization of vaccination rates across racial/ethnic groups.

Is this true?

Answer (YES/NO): NO